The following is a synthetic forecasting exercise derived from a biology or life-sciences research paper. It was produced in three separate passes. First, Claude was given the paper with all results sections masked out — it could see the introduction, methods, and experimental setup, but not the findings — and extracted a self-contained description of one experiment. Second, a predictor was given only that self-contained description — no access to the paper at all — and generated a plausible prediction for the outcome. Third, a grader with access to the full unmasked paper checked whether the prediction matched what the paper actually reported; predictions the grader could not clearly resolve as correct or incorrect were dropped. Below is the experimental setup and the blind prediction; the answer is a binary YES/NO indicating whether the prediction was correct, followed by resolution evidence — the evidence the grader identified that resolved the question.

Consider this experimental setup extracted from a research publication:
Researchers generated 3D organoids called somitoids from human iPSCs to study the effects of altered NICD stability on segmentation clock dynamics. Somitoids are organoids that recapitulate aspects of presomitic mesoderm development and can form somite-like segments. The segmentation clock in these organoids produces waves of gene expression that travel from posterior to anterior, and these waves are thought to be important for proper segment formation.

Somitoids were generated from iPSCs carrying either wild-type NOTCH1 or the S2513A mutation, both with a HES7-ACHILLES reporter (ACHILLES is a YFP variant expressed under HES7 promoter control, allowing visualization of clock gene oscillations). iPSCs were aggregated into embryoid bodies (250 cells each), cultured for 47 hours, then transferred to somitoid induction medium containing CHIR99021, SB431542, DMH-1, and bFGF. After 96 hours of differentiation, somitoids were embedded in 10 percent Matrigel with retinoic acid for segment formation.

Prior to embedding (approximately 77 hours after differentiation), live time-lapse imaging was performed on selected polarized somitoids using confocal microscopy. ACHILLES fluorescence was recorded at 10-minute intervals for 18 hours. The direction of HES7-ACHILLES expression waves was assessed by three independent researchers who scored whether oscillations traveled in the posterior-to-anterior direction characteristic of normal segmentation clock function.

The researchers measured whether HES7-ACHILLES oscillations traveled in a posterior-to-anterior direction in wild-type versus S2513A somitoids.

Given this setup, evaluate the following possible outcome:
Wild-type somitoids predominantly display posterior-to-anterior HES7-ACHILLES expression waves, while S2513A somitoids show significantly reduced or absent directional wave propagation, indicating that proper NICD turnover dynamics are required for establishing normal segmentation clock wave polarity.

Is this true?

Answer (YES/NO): YES